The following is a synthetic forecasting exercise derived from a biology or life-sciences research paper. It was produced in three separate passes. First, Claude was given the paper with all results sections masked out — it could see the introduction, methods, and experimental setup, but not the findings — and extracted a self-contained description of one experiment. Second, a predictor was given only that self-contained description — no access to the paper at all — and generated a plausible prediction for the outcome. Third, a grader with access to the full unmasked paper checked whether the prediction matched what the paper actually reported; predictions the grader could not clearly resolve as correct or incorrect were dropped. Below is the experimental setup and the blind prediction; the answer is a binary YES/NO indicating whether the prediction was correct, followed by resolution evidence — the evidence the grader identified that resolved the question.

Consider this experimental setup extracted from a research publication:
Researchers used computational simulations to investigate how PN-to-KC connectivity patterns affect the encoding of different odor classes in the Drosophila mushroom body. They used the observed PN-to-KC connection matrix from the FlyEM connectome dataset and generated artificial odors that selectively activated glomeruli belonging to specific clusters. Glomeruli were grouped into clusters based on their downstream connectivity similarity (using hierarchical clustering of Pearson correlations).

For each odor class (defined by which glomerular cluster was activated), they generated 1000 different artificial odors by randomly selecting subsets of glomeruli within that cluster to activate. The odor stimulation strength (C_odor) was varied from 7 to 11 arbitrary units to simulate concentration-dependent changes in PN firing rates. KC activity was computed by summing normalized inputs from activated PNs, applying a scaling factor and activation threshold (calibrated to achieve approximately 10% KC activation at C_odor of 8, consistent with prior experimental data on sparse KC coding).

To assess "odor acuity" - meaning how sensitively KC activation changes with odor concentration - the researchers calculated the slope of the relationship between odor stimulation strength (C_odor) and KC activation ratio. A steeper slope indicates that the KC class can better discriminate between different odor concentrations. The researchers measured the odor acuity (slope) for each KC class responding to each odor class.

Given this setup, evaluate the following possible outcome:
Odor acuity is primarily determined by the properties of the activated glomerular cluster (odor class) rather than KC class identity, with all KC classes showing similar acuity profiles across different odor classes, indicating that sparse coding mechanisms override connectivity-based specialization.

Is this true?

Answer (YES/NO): NO